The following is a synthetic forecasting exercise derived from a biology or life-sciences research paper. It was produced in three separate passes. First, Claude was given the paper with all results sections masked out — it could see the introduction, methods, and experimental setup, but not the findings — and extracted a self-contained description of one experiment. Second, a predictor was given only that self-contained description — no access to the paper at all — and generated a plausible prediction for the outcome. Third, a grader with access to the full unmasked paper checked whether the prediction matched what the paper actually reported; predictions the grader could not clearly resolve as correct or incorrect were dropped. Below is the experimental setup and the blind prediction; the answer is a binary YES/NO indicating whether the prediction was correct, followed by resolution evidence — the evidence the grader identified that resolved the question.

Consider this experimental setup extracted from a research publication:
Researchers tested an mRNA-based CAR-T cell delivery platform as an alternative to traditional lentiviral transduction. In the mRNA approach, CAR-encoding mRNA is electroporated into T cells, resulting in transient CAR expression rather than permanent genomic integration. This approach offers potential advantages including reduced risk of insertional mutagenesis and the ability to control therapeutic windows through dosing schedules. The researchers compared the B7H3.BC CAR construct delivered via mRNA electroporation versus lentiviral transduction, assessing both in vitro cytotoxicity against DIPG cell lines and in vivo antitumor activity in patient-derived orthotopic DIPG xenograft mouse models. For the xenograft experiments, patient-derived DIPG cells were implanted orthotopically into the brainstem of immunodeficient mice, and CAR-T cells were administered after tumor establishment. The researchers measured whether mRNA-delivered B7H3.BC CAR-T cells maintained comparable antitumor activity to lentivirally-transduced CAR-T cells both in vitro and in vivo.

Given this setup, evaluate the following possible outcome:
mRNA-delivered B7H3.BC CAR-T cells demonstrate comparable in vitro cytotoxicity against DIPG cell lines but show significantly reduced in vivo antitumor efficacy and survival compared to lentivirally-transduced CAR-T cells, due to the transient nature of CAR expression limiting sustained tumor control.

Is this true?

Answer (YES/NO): NO